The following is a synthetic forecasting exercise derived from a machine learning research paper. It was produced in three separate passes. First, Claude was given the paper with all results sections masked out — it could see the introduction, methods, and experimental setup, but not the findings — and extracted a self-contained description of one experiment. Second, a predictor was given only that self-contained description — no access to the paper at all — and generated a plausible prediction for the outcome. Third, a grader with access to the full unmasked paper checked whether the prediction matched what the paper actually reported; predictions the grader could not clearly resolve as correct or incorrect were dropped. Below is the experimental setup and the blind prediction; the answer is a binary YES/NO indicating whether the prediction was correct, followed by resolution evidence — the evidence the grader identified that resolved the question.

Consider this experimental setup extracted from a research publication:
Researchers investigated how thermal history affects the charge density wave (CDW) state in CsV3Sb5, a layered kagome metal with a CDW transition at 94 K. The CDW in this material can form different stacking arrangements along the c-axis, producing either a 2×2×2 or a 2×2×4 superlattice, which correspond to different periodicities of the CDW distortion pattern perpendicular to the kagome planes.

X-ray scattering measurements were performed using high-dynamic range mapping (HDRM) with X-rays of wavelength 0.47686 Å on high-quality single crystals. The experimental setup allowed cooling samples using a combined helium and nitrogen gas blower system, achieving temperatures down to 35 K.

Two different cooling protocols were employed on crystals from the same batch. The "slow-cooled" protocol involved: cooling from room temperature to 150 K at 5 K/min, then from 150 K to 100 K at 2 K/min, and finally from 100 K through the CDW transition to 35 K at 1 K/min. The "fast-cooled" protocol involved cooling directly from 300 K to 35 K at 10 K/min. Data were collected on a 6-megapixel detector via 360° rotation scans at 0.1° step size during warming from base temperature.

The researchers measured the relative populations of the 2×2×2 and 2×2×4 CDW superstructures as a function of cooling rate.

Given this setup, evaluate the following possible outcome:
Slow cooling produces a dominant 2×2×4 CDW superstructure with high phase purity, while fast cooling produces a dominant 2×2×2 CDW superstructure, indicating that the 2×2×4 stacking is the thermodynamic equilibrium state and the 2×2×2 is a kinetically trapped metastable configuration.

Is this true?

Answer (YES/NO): NO